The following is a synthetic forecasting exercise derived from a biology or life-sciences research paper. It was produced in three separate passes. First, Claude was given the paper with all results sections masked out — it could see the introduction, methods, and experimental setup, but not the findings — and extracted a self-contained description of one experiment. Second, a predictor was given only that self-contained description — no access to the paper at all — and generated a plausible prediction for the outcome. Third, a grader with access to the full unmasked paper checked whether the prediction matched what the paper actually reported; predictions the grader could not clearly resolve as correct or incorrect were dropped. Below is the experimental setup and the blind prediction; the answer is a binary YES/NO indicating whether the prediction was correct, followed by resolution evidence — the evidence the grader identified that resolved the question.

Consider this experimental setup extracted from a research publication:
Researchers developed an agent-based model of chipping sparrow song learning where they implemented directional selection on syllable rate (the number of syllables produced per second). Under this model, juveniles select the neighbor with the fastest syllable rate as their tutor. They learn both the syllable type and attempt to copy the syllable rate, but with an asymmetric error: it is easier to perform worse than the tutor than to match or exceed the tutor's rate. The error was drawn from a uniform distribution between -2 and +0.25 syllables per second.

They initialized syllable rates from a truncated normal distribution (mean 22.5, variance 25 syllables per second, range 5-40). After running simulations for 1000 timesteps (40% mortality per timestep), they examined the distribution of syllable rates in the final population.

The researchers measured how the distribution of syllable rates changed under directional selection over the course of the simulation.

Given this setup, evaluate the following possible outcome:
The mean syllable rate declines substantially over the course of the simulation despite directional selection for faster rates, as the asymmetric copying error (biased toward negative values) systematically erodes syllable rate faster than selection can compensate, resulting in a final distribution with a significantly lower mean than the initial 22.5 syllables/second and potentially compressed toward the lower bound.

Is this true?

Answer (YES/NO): NO